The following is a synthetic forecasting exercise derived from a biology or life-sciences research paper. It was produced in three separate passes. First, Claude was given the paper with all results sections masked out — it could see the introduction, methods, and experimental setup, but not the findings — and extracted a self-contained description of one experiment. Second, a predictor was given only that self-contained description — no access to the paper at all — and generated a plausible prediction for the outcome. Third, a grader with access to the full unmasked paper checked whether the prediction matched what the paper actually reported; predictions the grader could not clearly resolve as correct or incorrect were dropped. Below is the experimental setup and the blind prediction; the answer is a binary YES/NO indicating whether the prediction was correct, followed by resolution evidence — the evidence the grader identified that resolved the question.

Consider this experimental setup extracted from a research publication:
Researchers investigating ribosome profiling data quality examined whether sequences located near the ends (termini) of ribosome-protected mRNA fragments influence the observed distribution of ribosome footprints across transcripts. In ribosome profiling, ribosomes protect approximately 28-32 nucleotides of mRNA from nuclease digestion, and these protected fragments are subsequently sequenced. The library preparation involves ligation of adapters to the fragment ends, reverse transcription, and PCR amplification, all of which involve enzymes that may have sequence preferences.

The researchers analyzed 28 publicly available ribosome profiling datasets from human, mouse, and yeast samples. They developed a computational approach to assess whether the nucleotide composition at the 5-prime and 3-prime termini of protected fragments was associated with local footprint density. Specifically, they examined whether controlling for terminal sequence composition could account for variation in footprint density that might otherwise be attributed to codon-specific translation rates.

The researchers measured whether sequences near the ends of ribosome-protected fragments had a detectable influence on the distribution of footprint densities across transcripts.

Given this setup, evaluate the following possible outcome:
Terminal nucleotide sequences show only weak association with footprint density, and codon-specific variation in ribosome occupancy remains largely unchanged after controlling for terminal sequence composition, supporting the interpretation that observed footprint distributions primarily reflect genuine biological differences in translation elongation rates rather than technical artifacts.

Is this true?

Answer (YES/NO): NO